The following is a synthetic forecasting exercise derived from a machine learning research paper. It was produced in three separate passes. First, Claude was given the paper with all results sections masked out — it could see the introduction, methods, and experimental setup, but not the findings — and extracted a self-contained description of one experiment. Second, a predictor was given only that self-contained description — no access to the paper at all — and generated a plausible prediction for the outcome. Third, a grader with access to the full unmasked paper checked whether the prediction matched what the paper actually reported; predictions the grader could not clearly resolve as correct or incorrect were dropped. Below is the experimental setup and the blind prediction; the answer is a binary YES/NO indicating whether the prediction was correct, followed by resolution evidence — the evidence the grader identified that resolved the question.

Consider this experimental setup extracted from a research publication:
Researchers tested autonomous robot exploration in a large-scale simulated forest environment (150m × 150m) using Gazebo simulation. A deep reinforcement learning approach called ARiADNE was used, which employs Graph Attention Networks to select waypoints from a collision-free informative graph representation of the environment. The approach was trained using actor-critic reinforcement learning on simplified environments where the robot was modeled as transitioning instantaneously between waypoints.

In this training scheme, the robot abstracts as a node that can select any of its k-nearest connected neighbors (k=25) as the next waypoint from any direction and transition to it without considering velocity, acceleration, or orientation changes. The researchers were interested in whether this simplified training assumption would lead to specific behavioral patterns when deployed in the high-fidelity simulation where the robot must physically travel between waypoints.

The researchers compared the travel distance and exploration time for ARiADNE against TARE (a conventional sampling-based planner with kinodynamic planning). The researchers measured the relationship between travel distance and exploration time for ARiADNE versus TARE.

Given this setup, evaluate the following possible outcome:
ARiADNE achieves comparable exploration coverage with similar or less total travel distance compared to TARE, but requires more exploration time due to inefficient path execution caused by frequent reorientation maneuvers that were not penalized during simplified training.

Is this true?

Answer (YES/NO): NO